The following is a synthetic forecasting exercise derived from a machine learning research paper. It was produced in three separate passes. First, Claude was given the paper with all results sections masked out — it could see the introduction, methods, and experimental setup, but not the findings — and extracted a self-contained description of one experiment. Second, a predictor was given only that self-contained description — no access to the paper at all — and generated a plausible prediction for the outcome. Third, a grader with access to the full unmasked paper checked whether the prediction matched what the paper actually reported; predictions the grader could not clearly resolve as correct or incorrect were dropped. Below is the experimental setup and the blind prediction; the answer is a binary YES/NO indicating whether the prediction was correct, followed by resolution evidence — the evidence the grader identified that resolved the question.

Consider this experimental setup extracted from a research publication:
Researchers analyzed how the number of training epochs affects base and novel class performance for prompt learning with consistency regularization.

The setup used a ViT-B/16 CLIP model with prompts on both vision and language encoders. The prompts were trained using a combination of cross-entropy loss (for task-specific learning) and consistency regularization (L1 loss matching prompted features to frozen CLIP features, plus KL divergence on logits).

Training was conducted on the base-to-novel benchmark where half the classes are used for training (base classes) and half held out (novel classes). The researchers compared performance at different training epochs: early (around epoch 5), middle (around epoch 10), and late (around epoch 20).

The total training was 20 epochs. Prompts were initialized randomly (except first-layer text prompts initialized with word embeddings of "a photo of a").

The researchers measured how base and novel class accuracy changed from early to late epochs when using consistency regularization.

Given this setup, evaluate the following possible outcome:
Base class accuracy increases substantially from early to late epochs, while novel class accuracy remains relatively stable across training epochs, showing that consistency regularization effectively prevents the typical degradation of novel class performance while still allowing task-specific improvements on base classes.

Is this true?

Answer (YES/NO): NO